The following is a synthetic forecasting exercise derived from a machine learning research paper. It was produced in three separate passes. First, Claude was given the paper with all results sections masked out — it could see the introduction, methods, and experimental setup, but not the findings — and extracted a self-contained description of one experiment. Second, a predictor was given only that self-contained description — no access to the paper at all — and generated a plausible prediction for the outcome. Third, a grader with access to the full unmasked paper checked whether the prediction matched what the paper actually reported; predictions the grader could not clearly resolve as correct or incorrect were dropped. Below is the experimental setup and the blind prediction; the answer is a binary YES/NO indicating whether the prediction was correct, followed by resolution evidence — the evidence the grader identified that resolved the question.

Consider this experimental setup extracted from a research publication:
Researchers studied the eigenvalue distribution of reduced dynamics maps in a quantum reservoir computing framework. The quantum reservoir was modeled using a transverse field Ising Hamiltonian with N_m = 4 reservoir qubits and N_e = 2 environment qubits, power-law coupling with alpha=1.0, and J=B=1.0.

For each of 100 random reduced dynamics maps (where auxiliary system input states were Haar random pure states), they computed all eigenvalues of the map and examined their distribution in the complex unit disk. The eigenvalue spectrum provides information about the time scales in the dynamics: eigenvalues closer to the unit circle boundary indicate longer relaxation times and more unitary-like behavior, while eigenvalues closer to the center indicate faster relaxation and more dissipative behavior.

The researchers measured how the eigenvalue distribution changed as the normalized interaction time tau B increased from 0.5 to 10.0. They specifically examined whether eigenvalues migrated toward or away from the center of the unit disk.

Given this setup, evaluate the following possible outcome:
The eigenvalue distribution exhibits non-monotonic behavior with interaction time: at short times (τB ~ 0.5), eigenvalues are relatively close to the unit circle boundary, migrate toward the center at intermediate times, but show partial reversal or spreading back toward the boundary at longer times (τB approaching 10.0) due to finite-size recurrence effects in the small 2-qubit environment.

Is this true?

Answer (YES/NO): NO